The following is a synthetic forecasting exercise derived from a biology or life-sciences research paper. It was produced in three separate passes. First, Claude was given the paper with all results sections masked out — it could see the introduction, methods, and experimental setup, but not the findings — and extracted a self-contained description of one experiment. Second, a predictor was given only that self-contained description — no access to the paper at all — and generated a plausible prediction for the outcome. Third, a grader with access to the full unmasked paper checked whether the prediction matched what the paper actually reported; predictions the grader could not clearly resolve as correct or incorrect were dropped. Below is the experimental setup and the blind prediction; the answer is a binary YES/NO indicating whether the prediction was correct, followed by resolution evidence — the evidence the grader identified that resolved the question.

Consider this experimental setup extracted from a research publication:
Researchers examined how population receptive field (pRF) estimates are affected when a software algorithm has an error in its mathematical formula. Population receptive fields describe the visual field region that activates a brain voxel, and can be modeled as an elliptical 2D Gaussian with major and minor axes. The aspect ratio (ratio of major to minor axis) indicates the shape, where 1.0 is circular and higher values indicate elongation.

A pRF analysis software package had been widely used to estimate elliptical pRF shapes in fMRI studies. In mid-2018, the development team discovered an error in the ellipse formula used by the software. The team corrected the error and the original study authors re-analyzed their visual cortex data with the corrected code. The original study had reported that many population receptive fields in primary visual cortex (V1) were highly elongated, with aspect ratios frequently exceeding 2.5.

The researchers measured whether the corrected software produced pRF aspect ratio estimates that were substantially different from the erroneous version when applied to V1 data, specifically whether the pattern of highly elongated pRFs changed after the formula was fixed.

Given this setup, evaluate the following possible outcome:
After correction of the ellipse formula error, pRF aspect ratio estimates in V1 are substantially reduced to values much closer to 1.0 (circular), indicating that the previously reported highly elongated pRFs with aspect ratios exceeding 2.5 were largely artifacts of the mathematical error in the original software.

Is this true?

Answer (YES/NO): NO